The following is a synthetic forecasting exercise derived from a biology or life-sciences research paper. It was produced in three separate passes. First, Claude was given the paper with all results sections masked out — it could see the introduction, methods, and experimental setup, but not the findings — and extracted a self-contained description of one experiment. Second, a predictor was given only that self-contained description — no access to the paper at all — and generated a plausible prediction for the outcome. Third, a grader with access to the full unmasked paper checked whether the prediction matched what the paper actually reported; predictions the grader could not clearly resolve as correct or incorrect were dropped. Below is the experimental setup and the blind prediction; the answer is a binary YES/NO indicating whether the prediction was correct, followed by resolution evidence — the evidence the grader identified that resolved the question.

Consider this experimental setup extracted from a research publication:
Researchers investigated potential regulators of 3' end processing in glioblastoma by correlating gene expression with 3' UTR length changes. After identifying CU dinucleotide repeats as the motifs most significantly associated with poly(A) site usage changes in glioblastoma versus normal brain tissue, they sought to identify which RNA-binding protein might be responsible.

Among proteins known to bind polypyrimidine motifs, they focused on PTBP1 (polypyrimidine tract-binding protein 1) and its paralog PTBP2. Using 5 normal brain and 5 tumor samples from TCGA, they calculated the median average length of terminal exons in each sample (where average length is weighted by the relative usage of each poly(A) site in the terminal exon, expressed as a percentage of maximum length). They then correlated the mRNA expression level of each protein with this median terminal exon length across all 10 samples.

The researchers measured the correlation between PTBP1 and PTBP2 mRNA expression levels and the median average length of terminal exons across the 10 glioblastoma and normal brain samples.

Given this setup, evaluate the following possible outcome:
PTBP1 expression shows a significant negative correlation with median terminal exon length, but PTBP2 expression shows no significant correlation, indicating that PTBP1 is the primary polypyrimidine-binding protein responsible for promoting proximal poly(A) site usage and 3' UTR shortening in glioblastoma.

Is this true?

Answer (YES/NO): NO